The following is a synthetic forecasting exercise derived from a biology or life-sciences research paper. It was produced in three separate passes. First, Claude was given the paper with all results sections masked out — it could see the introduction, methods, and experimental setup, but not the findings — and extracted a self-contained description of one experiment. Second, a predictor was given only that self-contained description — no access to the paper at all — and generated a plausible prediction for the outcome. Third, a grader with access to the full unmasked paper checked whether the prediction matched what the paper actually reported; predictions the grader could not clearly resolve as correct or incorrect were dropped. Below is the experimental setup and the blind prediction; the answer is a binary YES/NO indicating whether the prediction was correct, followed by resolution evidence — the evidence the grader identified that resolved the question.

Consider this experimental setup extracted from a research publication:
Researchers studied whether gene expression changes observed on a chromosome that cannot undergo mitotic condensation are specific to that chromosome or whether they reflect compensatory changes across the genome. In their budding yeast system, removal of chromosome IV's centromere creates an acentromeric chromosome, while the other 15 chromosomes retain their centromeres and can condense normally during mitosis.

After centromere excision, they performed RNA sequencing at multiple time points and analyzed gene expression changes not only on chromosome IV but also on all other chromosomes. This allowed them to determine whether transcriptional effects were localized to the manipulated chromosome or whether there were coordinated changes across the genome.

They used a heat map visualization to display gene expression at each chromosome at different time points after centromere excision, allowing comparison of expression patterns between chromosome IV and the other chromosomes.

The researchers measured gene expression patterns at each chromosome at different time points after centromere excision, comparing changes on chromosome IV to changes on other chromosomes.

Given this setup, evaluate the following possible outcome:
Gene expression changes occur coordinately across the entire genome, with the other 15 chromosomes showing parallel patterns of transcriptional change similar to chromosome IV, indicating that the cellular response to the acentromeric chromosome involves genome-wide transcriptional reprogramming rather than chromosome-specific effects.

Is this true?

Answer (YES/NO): NO